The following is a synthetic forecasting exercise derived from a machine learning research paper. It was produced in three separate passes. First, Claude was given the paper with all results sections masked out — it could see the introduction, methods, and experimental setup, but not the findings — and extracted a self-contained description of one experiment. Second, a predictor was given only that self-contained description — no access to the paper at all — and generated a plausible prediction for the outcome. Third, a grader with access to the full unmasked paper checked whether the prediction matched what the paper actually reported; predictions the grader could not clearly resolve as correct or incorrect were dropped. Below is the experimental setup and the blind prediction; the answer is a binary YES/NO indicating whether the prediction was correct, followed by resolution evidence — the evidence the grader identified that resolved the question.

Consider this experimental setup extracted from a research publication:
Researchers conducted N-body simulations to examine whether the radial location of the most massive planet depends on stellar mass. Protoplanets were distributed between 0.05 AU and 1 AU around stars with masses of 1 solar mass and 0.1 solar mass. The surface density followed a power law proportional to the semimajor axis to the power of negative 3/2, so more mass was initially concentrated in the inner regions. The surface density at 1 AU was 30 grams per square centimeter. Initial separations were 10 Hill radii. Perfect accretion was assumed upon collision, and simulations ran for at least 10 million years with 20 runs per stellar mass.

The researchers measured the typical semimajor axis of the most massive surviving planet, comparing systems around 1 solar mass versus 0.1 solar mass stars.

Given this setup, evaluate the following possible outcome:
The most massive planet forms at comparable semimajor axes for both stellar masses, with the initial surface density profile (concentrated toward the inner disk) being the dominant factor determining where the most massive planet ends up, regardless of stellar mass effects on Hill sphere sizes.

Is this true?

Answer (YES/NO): YES